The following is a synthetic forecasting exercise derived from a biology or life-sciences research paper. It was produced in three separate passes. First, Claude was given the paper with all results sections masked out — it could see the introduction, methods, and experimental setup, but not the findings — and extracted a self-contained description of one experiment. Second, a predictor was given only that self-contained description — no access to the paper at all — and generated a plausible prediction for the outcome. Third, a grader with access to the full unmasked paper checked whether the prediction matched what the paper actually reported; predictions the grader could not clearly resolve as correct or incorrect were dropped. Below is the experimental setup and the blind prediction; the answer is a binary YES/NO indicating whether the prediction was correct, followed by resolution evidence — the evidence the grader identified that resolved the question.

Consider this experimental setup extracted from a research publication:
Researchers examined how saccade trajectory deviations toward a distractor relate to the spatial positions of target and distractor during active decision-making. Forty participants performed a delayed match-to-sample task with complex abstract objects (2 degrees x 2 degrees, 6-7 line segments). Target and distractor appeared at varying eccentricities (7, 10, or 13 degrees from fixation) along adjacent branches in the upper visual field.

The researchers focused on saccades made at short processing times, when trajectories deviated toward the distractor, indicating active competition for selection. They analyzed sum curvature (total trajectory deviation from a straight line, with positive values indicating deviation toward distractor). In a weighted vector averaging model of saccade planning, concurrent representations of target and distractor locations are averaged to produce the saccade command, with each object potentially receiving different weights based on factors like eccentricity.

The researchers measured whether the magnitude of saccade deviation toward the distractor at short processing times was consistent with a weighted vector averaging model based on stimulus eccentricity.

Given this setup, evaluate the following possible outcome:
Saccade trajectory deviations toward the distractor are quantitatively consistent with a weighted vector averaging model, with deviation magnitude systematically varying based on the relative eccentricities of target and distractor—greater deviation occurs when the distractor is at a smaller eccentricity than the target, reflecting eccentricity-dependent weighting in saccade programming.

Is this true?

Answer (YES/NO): NO